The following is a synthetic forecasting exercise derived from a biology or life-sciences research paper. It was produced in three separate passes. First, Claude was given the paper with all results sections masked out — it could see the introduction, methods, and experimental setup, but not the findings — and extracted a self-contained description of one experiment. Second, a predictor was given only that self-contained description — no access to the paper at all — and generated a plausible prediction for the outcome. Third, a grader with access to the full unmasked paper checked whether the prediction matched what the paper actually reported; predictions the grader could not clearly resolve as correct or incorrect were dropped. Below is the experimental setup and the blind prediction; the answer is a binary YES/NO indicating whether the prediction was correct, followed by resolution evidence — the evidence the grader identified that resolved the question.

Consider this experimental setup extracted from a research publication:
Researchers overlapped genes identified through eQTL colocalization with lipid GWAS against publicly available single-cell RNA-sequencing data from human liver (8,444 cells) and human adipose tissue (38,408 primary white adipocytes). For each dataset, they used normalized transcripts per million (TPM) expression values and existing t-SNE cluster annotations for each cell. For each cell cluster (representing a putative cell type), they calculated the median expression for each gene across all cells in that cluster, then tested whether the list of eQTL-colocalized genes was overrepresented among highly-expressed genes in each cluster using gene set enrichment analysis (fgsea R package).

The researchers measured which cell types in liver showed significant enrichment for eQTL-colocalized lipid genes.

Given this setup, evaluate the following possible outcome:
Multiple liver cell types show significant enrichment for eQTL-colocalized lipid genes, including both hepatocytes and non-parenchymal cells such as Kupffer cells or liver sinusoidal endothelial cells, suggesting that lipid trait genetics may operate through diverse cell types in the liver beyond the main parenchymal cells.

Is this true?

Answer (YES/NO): NO